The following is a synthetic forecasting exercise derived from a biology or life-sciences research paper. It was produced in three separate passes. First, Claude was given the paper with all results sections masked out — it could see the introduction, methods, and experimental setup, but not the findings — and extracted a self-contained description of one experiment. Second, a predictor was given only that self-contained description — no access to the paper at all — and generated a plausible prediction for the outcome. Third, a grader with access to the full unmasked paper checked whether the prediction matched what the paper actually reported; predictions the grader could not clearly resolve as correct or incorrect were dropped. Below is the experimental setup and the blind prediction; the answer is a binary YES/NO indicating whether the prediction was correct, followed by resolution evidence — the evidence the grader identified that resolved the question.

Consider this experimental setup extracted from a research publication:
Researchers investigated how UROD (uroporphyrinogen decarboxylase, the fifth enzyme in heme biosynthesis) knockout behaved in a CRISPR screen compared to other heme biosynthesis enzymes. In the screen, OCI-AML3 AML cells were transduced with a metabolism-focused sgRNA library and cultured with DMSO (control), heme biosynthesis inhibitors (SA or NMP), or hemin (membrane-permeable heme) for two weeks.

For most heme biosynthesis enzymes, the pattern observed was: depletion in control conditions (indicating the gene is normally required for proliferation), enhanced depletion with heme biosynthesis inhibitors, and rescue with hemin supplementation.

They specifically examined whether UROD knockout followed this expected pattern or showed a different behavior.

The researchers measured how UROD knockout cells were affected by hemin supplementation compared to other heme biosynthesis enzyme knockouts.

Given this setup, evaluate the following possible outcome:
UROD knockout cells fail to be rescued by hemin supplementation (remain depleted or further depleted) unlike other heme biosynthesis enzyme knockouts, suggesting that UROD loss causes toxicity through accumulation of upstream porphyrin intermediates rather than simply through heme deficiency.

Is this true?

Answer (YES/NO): YES